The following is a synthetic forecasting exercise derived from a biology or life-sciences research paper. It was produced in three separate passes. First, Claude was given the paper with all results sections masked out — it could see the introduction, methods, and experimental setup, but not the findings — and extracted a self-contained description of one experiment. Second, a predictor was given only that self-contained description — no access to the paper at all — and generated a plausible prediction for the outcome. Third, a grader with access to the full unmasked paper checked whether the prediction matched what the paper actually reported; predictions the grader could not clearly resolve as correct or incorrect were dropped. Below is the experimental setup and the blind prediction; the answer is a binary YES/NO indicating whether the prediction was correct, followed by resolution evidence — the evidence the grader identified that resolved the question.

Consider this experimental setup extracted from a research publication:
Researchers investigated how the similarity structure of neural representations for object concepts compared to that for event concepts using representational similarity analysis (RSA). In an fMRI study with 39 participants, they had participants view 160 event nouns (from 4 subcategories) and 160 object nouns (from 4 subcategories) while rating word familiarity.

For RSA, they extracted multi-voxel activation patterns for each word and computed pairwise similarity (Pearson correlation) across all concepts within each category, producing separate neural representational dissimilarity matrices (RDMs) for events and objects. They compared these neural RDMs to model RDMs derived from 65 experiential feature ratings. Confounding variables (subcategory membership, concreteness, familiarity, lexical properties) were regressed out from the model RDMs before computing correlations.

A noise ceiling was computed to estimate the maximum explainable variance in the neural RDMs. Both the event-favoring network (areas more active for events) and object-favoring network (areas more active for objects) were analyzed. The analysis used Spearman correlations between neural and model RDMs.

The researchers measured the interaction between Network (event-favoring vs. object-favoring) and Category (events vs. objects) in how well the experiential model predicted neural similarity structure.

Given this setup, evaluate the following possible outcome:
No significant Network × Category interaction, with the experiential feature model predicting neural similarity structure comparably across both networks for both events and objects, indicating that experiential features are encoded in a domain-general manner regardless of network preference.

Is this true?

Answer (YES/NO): NO